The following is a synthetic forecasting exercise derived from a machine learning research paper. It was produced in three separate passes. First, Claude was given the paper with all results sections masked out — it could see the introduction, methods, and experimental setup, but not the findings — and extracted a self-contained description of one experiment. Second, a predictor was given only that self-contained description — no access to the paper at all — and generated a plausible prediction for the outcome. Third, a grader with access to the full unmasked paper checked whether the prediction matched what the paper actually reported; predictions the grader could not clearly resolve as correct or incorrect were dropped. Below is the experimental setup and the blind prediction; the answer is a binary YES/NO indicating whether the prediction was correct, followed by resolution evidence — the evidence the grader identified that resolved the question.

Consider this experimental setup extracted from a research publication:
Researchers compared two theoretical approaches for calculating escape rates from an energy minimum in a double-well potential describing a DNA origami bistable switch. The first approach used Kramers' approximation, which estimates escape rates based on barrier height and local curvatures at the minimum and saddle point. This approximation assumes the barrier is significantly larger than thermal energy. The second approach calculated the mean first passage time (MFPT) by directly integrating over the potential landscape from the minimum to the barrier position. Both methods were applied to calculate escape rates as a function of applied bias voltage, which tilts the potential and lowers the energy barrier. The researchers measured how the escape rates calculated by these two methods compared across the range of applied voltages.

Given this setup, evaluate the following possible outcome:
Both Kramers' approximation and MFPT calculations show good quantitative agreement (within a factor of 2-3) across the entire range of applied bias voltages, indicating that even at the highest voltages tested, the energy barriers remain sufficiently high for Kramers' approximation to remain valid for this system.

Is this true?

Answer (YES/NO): NO